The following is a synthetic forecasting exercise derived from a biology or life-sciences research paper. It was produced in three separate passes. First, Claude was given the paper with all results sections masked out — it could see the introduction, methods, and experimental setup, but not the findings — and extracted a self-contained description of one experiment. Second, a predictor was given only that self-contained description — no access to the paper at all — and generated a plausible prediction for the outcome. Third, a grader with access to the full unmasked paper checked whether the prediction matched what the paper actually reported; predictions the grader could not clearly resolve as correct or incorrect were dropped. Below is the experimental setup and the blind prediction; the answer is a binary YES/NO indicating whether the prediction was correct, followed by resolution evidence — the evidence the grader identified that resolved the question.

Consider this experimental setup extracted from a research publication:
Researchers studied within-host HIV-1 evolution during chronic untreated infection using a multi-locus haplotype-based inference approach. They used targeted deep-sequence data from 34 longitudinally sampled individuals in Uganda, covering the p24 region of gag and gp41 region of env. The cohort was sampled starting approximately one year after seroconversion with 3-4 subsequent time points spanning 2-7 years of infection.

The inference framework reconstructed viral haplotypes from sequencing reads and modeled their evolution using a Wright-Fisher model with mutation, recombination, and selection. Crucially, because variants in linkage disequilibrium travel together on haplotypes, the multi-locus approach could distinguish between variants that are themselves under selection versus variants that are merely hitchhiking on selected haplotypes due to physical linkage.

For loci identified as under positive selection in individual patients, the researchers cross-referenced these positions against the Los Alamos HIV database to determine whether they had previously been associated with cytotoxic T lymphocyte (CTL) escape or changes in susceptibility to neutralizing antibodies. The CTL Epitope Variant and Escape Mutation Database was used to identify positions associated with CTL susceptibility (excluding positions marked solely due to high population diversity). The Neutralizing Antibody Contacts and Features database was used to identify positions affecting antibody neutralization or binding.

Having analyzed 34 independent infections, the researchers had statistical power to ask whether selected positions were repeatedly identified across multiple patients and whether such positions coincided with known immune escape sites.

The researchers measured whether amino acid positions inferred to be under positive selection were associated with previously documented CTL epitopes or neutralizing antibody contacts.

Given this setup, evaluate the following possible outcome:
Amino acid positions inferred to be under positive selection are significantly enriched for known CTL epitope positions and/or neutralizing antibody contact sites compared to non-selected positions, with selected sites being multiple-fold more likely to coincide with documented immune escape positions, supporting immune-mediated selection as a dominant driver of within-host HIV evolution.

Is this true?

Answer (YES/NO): YES